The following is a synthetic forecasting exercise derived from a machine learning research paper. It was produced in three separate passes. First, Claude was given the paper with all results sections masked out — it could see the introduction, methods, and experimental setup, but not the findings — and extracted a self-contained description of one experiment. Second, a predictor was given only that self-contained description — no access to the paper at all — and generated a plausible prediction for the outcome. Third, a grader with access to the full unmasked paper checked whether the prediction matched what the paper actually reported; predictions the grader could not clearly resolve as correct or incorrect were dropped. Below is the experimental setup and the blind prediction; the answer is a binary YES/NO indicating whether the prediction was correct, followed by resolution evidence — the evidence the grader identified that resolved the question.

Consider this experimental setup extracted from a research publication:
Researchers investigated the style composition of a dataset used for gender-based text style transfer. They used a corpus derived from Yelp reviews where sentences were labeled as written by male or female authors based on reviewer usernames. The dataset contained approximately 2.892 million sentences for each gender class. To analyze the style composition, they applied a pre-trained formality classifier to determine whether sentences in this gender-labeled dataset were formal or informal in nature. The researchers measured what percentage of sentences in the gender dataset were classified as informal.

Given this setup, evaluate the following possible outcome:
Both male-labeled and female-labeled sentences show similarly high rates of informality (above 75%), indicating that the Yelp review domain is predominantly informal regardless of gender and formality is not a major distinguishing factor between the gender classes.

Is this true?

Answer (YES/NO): YES